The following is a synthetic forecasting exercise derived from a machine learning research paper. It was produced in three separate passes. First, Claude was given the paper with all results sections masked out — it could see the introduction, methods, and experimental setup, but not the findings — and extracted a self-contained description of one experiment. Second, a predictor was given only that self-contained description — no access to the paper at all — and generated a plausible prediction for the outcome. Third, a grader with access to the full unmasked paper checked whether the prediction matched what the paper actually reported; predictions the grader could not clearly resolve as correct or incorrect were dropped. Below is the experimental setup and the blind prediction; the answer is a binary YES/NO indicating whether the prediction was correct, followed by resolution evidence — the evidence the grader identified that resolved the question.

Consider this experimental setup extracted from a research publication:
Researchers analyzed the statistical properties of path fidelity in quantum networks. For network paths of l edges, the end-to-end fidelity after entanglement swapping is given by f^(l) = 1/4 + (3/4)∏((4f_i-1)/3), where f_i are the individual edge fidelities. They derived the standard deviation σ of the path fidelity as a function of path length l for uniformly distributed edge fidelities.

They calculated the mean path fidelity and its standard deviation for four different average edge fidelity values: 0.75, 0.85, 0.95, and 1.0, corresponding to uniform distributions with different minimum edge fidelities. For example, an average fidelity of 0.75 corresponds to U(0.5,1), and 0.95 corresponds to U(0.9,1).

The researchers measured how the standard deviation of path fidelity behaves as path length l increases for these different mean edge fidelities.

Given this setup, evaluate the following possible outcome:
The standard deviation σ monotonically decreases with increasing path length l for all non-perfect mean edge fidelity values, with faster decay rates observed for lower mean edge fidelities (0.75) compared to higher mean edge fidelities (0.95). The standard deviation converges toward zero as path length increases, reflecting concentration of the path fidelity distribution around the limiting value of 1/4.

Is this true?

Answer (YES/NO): NO